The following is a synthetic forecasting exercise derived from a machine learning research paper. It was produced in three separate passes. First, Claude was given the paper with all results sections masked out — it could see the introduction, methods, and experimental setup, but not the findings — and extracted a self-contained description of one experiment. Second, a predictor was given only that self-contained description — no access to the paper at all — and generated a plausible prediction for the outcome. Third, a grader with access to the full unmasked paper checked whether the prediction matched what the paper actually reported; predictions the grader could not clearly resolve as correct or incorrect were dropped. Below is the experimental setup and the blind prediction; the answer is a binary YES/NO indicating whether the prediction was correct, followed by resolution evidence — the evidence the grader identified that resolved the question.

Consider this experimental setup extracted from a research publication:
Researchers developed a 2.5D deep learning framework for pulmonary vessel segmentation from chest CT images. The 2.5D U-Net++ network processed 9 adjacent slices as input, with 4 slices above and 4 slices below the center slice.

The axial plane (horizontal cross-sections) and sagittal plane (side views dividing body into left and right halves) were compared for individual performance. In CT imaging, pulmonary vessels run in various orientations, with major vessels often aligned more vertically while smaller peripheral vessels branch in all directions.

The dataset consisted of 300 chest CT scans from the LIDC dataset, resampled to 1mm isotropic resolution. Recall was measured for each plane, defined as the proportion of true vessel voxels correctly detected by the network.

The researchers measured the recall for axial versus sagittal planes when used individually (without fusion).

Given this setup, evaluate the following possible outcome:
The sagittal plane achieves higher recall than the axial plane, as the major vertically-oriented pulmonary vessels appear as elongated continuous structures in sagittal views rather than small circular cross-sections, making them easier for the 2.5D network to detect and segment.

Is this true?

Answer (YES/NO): NO